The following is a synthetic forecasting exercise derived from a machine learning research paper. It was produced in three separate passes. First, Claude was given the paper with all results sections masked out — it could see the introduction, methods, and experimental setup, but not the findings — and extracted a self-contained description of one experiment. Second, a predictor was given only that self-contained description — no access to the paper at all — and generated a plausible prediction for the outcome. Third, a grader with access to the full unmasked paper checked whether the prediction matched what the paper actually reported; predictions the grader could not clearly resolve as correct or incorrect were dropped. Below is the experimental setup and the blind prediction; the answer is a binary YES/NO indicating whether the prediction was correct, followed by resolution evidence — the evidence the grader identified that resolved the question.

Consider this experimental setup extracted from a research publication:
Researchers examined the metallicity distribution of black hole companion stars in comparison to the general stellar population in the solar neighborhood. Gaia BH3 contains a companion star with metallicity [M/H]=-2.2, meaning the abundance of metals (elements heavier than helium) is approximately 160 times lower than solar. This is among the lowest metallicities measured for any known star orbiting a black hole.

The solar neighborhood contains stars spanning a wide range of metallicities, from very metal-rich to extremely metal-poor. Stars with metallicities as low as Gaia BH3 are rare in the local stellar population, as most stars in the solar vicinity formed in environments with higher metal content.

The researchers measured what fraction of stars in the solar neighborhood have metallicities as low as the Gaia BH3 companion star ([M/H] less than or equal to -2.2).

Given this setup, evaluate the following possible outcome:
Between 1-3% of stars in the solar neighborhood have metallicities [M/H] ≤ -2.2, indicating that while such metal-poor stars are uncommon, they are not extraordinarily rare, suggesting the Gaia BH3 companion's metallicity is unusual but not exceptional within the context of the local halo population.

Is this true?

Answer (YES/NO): NO